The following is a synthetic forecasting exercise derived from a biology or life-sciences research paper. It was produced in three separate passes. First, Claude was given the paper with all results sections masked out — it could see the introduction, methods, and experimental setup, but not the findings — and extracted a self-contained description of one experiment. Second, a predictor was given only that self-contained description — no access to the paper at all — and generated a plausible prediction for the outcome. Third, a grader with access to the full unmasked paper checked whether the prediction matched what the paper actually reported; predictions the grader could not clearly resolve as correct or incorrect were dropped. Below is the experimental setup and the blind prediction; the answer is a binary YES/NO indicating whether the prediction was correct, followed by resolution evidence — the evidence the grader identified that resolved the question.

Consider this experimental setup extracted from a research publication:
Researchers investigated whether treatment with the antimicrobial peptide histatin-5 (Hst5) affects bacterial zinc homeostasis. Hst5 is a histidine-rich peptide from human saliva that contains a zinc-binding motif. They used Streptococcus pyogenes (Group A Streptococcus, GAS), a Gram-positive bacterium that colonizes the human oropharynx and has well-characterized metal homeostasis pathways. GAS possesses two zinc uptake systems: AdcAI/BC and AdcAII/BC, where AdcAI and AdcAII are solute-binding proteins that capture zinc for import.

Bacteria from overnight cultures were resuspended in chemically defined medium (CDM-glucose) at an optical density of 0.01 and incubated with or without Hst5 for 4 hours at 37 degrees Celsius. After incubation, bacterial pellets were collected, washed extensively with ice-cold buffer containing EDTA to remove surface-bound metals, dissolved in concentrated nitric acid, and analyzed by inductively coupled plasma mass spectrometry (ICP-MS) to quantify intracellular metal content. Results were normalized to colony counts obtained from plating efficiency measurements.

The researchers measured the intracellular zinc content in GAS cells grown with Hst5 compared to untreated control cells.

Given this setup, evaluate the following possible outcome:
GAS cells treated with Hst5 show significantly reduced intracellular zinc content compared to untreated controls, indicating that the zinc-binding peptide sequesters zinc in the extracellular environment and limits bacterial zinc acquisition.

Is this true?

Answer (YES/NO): NO